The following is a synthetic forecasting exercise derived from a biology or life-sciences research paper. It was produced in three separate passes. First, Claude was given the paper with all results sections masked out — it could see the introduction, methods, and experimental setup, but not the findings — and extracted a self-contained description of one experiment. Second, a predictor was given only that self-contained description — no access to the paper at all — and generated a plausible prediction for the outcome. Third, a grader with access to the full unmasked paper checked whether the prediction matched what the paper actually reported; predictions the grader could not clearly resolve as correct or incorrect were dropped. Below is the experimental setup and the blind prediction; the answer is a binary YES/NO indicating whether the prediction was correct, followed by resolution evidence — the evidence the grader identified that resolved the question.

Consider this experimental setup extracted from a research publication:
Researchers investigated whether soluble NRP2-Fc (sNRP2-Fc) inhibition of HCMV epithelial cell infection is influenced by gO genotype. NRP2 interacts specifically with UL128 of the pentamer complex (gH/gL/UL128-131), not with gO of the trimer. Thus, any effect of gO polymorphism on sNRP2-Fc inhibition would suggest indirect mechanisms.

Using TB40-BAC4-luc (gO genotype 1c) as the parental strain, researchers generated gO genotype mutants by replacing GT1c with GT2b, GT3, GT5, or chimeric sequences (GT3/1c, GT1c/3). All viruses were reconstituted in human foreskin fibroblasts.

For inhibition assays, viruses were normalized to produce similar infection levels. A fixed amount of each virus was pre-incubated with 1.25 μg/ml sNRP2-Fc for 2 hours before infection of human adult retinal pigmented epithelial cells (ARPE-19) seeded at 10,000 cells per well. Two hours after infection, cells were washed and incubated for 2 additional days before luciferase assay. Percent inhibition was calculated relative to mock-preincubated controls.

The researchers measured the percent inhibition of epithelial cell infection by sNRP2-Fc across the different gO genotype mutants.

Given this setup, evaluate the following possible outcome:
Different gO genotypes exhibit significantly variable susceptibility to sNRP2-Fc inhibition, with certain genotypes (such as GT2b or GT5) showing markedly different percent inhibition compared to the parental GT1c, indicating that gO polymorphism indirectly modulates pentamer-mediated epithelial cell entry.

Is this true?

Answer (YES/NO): NO